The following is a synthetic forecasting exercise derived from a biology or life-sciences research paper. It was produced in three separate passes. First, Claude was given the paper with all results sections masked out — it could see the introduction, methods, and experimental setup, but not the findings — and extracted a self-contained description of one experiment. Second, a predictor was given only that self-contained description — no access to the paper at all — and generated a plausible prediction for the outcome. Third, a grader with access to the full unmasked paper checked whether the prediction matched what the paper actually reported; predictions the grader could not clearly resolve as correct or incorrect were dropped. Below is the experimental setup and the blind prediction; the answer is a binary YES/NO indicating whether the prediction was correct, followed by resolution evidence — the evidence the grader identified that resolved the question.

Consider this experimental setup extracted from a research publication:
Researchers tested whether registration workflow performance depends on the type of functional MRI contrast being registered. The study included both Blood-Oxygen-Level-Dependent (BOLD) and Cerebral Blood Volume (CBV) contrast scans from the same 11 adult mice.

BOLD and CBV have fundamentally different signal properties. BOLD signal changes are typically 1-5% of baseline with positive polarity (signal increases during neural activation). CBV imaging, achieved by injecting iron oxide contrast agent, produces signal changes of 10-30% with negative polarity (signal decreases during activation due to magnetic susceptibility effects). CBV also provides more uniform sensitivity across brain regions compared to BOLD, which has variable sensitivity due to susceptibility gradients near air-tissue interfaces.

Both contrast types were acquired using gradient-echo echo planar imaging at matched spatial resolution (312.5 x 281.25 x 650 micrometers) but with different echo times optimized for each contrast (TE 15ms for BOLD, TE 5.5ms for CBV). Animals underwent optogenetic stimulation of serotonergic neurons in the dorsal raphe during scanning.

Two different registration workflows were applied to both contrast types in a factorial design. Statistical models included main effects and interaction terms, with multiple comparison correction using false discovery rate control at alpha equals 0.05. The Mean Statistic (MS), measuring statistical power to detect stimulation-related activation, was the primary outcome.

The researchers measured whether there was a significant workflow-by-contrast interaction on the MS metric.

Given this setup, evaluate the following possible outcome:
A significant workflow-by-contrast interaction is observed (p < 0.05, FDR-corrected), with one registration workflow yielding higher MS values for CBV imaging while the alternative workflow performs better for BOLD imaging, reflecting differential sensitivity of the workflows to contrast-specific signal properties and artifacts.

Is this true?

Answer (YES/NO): NO